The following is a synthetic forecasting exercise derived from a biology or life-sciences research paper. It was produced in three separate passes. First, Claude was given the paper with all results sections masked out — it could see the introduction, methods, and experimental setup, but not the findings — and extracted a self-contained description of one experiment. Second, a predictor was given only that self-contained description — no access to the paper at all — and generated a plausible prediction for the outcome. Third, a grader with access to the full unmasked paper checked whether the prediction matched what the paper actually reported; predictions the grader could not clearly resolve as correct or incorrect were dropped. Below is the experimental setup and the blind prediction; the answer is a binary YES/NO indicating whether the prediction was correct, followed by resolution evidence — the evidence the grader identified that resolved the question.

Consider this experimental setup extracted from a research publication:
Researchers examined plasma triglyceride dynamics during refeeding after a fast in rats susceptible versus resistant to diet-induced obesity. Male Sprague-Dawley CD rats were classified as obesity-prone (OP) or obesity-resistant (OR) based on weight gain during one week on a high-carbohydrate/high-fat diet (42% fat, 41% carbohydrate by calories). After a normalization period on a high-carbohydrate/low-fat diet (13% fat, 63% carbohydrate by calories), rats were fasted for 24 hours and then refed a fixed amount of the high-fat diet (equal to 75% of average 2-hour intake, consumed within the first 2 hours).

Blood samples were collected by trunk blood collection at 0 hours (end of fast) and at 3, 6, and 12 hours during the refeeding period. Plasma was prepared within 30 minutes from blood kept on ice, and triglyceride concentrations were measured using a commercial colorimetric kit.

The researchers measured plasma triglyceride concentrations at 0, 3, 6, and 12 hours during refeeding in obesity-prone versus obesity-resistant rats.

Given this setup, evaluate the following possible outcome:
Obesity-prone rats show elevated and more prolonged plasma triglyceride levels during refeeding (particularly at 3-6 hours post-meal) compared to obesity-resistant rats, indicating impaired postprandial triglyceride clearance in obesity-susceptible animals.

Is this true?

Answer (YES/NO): NO